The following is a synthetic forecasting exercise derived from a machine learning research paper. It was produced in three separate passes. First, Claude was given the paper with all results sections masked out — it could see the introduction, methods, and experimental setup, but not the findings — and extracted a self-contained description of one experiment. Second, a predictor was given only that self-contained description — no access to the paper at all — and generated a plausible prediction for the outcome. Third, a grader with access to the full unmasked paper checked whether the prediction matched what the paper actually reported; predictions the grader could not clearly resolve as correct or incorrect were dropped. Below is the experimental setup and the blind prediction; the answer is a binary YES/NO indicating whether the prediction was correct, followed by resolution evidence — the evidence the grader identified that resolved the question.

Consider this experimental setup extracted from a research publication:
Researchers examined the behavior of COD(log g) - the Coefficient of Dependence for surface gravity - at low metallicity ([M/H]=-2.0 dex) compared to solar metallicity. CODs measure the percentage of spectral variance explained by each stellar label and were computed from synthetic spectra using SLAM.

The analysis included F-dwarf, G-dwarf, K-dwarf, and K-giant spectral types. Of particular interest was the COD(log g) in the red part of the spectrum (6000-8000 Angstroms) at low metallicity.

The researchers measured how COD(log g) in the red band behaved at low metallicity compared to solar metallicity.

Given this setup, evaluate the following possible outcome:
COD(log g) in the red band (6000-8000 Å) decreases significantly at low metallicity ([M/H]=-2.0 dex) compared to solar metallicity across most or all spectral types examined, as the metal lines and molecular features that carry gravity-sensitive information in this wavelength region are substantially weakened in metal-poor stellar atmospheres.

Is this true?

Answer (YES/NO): YES